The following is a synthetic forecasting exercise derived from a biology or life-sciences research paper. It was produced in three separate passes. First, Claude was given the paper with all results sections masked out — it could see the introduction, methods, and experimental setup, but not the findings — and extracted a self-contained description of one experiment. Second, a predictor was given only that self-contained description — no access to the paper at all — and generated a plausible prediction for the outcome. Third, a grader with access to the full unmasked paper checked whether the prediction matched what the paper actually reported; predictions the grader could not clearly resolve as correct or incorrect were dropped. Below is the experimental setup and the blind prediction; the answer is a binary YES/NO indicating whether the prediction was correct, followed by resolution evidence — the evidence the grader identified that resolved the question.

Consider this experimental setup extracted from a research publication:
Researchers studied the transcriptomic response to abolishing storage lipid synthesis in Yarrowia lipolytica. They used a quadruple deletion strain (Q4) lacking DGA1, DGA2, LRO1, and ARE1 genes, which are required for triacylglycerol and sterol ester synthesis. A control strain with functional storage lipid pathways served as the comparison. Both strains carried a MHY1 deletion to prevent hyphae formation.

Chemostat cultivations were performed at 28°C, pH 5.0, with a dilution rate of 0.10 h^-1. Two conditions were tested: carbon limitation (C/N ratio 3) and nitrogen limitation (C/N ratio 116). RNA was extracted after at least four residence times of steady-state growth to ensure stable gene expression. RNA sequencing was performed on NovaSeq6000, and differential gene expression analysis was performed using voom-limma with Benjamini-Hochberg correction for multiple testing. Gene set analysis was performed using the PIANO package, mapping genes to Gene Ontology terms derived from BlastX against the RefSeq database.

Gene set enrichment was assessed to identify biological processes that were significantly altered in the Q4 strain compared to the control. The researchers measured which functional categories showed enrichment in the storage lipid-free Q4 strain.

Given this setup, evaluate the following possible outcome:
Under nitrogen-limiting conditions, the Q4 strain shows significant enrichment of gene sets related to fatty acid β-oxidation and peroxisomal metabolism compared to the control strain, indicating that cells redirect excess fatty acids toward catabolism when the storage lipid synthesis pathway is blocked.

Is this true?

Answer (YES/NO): NO